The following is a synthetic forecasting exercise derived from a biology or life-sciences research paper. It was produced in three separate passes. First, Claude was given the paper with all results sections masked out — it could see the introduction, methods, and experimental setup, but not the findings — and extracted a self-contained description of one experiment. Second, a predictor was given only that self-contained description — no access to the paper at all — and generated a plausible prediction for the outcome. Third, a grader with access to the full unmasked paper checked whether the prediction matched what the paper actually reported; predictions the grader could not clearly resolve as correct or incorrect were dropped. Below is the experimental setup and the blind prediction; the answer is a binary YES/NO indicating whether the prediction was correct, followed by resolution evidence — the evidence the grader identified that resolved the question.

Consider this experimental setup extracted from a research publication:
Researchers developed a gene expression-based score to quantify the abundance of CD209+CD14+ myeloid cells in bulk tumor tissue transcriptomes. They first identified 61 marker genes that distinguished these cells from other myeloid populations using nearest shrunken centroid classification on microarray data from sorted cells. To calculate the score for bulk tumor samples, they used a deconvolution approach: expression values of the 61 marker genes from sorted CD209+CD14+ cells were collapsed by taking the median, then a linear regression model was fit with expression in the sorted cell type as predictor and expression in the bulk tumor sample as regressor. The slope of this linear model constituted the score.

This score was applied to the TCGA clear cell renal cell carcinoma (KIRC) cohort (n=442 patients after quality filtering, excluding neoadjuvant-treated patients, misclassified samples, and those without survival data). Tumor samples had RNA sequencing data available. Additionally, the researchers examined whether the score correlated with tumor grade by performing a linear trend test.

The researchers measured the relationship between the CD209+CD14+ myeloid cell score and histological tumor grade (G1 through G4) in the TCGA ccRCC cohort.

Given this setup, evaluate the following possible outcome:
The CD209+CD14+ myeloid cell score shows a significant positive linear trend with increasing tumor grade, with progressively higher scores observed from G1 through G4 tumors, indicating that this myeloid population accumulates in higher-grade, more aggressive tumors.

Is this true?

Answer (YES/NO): YES